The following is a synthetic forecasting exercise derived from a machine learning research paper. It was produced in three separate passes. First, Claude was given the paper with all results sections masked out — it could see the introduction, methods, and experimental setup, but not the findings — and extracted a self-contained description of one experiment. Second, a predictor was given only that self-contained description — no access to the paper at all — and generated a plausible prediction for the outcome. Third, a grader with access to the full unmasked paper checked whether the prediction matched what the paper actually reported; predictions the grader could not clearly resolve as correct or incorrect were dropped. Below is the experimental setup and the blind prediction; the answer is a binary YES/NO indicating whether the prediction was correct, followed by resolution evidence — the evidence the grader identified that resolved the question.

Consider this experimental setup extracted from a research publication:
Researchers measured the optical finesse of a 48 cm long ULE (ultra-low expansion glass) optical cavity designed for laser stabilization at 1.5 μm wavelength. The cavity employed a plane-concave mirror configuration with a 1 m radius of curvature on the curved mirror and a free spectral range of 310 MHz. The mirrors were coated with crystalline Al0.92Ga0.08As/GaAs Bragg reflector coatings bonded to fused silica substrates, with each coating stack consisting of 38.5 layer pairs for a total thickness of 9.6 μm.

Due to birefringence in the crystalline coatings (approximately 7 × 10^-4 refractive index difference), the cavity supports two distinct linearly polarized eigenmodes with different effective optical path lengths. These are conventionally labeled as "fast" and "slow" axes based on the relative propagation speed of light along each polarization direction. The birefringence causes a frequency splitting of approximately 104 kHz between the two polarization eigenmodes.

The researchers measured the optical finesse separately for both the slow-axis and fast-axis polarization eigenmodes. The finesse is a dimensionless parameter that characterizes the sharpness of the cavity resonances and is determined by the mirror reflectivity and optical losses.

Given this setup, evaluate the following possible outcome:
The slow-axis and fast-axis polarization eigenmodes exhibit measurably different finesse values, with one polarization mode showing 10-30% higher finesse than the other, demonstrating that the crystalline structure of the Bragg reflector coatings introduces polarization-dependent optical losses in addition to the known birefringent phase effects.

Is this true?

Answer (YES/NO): NO